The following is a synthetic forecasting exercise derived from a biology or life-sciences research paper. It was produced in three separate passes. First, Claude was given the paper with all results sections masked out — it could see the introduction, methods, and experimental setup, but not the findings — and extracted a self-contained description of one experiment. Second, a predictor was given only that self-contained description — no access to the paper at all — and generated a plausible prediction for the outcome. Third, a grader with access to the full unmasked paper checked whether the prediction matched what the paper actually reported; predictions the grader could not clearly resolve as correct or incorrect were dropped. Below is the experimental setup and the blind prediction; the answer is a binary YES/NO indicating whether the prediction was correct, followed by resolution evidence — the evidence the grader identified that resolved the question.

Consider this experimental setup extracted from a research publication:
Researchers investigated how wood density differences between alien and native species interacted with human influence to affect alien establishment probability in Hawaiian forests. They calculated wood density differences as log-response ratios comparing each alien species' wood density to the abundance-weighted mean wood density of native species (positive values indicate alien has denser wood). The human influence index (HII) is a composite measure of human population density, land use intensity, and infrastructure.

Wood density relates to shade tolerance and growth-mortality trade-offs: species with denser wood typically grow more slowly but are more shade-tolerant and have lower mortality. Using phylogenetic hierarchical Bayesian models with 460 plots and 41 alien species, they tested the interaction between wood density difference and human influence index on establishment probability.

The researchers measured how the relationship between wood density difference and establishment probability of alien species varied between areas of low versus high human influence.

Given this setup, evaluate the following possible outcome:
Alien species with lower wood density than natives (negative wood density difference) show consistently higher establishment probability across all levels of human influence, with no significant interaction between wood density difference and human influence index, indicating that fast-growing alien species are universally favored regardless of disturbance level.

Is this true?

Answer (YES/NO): NO